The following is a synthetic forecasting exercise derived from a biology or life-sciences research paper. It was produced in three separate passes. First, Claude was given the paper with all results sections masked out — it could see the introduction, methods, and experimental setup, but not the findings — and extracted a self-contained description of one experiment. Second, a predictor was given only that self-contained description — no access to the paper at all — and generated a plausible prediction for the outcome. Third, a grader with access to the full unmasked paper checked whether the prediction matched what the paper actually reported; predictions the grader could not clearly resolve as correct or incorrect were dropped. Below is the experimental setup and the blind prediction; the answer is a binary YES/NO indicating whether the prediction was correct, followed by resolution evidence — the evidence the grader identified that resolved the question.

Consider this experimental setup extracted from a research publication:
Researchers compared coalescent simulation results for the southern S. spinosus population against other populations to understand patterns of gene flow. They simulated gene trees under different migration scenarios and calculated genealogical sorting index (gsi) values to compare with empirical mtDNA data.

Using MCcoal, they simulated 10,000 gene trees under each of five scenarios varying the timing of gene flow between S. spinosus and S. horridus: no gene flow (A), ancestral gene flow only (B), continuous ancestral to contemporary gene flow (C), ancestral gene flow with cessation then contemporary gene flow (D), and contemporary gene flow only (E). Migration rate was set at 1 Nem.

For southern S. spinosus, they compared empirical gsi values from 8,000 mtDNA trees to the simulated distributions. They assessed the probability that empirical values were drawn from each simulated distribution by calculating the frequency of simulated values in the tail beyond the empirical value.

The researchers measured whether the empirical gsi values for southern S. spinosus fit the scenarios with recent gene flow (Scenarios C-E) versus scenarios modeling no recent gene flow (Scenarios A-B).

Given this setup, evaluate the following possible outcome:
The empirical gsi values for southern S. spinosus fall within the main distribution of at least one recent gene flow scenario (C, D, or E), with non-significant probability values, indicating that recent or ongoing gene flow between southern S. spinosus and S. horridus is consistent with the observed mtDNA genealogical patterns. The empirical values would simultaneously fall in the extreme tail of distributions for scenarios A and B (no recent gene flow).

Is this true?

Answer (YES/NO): NO